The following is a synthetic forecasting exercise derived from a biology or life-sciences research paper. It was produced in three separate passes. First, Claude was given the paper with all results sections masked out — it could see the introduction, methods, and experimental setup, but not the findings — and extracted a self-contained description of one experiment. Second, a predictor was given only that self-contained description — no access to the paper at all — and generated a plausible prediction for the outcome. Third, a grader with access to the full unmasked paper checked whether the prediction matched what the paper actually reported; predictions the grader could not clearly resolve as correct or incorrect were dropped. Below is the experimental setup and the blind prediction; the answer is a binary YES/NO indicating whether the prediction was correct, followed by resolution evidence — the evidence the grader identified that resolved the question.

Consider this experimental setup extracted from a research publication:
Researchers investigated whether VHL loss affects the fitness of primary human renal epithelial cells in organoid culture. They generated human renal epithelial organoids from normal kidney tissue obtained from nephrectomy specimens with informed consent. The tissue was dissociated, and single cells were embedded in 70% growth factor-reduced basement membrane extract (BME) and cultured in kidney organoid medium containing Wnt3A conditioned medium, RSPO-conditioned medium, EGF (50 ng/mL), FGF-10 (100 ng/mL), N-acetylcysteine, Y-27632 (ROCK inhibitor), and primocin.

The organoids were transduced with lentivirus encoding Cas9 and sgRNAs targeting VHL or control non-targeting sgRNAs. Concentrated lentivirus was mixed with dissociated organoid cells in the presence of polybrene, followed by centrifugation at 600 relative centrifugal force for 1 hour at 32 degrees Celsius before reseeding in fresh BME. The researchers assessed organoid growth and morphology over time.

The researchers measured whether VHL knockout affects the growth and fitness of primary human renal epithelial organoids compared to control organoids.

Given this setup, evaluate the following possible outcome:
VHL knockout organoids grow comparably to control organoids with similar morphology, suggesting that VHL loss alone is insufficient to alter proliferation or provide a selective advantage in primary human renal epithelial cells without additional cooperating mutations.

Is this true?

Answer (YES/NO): NO